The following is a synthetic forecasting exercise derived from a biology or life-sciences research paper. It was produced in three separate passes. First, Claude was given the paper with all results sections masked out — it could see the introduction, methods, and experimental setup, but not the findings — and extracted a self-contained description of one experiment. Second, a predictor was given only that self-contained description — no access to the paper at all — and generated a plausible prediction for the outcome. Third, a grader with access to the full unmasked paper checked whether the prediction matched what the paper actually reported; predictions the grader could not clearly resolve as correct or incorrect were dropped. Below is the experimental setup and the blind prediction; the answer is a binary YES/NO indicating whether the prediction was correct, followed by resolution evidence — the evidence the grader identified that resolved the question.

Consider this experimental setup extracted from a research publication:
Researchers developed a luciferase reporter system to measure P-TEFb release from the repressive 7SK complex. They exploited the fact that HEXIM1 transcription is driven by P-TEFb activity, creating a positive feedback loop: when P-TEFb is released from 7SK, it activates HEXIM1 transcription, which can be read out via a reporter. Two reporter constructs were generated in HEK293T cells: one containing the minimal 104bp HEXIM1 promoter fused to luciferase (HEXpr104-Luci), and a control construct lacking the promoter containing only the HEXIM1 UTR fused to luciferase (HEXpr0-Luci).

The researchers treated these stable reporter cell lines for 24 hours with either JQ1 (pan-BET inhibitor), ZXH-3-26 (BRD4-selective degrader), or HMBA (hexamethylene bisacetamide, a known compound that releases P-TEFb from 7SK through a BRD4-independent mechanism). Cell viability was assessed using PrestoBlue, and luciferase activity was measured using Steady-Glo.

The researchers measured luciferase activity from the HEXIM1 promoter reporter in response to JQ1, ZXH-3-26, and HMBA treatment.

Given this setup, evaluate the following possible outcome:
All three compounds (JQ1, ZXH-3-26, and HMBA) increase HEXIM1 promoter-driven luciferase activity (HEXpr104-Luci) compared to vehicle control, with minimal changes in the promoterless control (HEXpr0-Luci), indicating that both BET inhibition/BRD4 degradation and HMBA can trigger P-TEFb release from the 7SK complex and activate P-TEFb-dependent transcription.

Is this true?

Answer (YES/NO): NO